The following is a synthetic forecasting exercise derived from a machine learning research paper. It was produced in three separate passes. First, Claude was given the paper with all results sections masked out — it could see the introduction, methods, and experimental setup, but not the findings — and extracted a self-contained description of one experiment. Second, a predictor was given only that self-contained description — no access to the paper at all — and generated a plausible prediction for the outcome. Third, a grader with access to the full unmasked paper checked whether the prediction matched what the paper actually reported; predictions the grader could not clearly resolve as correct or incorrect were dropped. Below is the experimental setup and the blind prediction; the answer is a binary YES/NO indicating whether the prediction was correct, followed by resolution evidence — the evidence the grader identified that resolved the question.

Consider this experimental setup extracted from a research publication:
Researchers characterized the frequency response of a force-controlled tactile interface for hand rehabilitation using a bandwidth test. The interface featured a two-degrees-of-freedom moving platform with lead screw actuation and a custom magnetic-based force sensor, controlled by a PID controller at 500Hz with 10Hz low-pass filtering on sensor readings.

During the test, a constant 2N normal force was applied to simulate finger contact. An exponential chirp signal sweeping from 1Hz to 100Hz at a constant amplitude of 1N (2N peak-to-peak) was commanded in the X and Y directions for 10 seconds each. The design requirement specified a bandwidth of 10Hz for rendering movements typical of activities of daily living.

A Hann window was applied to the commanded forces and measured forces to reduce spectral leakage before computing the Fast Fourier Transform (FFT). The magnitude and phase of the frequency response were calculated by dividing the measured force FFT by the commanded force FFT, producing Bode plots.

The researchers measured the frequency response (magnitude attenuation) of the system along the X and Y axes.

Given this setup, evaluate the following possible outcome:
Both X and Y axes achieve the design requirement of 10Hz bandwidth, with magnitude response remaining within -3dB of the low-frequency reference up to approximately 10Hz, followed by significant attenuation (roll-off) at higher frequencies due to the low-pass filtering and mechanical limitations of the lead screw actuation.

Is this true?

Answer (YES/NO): NO